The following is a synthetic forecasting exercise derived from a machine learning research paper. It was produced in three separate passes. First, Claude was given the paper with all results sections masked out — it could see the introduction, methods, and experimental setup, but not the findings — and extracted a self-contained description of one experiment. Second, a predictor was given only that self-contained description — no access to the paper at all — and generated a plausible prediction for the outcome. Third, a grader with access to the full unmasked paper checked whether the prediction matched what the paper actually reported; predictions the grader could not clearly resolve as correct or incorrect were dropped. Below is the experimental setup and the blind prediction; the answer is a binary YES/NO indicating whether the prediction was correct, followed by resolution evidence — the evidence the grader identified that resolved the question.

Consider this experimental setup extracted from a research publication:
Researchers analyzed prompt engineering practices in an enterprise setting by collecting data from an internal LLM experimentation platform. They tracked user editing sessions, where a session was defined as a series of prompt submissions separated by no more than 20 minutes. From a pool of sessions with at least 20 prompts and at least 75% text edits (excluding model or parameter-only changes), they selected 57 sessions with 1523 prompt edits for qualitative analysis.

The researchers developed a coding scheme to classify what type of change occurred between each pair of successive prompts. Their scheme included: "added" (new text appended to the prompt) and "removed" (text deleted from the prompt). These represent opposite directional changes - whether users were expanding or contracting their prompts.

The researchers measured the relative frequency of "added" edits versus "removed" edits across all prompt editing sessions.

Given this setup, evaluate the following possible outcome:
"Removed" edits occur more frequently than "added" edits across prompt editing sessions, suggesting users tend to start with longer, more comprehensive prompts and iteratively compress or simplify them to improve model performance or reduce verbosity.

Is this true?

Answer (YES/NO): NO